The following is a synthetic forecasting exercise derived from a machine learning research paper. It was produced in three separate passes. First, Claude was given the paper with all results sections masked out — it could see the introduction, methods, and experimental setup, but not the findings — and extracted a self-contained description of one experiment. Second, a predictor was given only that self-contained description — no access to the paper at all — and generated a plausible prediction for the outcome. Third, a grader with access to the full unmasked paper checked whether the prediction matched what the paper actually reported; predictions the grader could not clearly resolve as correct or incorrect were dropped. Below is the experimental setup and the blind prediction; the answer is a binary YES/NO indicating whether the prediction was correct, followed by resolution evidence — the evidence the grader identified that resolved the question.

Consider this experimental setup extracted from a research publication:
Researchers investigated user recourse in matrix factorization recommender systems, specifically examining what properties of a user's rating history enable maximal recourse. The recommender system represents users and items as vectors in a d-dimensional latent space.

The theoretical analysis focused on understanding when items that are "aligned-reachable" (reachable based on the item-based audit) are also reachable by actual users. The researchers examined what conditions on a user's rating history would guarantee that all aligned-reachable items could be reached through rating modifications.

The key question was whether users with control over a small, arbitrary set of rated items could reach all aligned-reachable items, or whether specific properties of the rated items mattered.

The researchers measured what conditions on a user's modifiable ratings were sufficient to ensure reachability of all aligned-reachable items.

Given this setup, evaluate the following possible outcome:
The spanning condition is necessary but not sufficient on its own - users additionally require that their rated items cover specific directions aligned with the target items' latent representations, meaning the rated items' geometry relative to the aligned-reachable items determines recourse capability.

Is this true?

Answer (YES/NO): NO